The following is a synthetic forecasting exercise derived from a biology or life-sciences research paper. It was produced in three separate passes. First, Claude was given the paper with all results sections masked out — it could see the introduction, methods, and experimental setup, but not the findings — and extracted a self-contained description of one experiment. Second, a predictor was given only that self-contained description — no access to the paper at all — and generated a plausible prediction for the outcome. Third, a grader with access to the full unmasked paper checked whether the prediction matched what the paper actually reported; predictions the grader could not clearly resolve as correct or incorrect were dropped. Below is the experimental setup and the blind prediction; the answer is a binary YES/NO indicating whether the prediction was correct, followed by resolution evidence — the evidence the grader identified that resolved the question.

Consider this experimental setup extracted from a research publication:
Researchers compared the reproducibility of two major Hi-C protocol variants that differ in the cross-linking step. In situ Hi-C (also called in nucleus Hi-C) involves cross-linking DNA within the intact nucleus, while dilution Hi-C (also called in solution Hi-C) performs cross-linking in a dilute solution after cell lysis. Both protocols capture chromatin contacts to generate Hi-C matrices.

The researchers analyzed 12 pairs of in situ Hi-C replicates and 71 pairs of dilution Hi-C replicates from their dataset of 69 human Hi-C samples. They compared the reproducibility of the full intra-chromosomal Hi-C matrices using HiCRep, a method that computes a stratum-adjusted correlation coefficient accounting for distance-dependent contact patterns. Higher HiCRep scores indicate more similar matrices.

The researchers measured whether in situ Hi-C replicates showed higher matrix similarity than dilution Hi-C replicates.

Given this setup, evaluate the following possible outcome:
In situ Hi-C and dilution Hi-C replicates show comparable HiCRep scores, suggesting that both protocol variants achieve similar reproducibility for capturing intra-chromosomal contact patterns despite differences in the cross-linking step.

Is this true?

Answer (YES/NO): NO